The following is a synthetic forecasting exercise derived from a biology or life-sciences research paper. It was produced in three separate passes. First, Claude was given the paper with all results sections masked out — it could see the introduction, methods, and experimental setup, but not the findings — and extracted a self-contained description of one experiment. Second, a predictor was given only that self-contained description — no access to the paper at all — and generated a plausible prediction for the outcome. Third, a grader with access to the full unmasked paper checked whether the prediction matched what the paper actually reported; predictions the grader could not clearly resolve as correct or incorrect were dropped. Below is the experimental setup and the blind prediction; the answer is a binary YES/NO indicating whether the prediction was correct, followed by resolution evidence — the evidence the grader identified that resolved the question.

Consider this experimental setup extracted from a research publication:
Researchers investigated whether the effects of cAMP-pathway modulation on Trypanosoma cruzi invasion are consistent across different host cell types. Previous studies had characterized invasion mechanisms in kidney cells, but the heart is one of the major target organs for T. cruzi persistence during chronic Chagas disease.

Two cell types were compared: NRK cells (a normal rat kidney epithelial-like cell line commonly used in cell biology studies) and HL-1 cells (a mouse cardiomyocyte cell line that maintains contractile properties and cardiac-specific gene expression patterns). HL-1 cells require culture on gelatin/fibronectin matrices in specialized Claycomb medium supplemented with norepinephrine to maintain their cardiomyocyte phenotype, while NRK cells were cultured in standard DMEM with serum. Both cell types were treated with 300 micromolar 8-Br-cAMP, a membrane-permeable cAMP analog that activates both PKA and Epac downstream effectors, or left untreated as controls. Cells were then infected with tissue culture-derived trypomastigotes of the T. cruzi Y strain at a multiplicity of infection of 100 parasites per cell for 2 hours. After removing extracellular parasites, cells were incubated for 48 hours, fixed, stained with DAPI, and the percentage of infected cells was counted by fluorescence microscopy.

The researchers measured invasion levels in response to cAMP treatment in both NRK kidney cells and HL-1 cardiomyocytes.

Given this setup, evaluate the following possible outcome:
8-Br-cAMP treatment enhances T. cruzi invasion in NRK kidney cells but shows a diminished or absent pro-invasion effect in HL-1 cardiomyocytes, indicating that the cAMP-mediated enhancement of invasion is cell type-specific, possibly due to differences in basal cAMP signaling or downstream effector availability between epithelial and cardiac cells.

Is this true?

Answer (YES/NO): NO